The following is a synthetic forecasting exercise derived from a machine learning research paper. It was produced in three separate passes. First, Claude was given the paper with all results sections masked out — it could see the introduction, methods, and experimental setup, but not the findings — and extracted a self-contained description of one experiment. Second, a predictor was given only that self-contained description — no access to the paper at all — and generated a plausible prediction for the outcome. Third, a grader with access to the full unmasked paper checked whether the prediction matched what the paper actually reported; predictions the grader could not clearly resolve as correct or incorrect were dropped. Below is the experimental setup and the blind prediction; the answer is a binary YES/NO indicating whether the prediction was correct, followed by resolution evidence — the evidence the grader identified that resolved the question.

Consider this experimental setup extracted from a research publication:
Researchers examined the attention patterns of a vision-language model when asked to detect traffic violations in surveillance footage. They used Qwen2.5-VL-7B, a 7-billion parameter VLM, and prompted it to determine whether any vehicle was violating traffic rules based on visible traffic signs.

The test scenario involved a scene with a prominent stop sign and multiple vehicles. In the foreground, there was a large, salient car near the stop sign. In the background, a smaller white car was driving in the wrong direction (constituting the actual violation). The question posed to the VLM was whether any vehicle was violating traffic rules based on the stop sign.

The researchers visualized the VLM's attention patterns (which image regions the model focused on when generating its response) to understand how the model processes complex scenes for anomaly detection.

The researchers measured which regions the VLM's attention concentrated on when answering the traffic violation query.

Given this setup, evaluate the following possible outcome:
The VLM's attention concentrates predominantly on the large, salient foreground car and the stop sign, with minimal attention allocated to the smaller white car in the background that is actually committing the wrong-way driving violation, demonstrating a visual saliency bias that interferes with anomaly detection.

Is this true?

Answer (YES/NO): YES